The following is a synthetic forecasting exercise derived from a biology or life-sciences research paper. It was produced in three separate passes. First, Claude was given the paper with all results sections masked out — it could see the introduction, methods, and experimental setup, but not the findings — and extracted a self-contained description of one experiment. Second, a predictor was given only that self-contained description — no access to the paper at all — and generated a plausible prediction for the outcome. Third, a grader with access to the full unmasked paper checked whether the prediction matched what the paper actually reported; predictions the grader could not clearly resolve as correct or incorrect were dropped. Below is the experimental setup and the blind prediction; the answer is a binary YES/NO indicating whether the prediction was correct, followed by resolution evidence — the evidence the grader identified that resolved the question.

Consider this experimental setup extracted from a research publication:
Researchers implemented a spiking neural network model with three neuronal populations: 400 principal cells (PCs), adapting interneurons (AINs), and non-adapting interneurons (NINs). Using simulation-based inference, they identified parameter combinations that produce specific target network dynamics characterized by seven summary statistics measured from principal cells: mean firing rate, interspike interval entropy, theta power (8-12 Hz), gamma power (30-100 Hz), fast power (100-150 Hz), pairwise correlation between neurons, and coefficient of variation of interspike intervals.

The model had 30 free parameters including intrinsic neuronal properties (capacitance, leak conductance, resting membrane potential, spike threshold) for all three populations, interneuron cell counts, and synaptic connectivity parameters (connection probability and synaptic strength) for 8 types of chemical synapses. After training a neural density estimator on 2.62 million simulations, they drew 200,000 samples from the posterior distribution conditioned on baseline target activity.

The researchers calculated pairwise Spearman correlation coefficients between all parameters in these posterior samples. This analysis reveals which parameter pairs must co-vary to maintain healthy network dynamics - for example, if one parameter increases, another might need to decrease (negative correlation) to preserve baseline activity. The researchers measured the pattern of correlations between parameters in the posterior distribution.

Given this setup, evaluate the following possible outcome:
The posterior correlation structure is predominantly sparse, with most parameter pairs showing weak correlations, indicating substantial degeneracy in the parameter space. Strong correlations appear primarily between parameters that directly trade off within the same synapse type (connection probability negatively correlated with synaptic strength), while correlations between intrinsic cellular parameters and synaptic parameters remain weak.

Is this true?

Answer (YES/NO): NO